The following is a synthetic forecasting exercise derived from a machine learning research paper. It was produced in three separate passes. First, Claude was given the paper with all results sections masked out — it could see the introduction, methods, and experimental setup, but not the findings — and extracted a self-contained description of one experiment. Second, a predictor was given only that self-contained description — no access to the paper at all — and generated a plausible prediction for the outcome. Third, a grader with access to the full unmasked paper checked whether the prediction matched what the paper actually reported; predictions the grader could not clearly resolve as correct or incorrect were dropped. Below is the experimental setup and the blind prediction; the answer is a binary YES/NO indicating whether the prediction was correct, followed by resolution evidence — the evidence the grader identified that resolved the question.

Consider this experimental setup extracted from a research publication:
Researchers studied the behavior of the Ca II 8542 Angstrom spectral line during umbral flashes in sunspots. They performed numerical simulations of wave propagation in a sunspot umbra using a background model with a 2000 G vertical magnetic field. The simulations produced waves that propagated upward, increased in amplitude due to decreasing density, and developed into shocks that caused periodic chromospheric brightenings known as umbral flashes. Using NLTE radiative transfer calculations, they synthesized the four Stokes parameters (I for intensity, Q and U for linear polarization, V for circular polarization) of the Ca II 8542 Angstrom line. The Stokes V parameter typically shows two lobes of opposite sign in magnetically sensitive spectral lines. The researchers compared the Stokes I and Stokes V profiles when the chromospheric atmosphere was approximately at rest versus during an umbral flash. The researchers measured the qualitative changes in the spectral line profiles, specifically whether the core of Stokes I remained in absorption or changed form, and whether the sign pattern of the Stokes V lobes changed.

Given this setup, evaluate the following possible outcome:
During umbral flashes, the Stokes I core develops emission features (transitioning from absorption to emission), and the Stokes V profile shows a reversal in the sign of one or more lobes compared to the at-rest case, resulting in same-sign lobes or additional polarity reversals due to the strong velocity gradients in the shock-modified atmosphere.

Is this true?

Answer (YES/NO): YES